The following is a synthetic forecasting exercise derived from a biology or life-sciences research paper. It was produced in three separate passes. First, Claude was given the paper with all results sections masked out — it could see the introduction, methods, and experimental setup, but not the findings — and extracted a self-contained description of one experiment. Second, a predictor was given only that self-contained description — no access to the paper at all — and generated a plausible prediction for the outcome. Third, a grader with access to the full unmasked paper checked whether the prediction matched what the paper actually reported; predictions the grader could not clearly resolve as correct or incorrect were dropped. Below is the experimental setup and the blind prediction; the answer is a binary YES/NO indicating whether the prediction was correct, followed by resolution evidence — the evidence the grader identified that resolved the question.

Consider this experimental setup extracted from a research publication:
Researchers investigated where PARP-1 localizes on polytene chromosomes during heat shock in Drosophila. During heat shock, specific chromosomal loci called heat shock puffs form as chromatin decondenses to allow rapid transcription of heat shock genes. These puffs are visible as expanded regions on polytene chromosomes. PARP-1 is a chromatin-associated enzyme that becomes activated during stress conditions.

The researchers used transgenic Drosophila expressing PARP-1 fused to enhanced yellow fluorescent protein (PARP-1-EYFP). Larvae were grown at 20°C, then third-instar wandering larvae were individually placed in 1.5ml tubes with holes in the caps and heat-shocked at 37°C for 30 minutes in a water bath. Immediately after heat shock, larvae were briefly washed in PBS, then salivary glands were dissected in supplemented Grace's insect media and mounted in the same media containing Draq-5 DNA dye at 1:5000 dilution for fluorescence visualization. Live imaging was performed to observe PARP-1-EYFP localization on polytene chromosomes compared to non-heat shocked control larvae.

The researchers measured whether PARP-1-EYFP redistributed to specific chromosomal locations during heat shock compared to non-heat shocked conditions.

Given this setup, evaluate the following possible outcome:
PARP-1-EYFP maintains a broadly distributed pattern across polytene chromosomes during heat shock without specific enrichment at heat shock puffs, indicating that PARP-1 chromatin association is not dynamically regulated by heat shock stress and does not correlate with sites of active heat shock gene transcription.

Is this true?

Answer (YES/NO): NO